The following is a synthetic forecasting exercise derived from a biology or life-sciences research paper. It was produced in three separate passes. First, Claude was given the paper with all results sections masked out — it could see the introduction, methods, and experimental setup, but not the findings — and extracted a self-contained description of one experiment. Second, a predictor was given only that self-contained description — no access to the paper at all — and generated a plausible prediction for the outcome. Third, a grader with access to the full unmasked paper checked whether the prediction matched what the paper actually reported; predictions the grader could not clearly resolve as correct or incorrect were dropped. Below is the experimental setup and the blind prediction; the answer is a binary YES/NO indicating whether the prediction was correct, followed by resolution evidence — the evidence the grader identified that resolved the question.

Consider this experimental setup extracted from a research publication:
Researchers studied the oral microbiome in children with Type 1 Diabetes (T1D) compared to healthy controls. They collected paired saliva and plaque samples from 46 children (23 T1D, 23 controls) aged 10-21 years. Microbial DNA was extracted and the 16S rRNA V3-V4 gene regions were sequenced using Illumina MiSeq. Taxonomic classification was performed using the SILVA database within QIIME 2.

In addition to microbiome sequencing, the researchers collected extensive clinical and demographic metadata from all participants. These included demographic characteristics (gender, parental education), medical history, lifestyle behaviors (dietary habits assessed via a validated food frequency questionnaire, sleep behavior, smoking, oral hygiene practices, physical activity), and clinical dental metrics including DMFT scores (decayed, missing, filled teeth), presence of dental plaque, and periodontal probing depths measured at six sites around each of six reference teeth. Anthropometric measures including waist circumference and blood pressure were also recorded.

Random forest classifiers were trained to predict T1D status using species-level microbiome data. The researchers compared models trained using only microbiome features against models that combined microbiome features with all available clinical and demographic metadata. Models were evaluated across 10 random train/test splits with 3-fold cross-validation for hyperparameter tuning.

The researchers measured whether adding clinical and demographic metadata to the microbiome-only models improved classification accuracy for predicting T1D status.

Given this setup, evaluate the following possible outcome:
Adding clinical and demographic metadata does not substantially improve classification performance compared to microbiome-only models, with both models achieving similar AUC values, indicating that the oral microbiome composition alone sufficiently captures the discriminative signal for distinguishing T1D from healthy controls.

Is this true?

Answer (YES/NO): YES